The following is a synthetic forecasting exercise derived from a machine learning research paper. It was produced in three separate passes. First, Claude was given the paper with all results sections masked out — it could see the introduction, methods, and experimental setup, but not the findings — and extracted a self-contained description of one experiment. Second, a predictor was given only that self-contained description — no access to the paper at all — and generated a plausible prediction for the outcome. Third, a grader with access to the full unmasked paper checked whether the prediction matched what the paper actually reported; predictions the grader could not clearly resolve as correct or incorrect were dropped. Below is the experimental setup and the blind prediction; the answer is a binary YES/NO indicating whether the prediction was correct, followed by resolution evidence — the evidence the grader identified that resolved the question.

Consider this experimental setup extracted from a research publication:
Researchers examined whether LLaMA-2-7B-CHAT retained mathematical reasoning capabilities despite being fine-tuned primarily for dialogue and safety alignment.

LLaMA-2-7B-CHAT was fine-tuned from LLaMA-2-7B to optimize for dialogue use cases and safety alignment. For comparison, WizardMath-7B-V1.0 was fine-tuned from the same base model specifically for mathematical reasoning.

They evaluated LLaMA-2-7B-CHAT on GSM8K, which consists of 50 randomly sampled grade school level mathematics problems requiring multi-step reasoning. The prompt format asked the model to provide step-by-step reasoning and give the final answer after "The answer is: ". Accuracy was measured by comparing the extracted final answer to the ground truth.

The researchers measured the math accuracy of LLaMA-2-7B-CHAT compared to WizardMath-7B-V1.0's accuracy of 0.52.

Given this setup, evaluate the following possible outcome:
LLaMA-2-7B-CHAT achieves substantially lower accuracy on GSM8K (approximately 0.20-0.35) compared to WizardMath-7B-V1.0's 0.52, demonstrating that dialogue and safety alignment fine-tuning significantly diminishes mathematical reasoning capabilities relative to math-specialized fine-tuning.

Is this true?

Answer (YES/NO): NO